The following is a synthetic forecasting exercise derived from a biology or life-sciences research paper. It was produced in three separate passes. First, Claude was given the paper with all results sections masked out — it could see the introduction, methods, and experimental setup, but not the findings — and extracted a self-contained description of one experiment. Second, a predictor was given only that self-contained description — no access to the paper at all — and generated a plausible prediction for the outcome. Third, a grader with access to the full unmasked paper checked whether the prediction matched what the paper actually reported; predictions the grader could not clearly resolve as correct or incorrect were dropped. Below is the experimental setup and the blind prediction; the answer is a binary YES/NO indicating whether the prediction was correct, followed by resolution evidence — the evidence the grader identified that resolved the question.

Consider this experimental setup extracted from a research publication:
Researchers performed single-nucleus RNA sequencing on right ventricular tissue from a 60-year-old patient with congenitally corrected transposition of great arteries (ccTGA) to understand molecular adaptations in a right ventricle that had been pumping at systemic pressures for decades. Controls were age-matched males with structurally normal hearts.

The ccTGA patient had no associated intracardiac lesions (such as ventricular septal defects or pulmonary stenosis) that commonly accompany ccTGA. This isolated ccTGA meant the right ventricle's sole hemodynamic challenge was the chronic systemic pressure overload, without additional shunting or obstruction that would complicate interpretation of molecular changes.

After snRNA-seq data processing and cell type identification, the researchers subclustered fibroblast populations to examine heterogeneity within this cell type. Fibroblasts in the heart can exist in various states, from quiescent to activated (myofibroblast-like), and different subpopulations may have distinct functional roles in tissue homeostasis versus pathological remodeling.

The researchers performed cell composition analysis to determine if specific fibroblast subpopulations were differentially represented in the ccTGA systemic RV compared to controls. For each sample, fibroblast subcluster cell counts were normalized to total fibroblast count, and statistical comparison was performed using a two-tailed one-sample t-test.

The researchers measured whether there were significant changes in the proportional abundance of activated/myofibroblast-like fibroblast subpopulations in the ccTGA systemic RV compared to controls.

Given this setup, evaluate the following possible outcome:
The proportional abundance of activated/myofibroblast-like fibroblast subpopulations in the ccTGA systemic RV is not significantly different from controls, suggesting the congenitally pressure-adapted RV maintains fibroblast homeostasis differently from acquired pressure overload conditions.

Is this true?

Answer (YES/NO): NO